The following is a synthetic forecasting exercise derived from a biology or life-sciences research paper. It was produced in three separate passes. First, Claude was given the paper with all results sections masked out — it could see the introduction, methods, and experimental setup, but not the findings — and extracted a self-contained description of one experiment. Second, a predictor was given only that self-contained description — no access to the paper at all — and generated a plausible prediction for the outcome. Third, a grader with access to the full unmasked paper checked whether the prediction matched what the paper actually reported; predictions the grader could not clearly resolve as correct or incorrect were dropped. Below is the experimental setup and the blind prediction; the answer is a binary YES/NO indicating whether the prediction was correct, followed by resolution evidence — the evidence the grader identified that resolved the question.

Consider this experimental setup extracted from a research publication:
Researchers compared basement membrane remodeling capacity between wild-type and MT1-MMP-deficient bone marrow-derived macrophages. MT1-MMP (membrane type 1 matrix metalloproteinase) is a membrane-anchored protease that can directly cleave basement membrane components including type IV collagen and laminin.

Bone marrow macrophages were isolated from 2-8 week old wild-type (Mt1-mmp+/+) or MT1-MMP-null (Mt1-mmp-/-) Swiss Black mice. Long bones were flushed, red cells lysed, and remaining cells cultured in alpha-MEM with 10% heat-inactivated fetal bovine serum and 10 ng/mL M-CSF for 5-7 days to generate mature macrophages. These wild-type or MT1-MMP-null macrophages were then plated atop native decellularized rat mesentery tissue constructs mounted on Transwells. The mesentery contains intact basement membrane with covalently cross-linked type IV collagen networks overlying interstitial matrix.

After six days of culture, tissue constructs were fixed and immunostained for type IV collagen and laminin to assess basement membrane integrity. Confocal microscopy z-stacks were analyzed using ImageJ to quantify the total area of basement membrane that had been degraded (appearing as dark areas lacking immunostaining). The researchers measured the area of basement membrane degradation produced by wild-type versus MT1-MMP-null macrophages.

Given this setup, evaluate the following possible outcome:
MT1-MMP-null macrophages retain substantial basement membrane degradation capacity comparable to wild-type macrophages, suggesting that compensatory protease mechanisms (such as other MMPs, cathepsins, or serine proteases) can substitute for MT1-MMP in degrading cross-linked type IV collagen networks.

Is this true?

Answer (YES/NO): NO